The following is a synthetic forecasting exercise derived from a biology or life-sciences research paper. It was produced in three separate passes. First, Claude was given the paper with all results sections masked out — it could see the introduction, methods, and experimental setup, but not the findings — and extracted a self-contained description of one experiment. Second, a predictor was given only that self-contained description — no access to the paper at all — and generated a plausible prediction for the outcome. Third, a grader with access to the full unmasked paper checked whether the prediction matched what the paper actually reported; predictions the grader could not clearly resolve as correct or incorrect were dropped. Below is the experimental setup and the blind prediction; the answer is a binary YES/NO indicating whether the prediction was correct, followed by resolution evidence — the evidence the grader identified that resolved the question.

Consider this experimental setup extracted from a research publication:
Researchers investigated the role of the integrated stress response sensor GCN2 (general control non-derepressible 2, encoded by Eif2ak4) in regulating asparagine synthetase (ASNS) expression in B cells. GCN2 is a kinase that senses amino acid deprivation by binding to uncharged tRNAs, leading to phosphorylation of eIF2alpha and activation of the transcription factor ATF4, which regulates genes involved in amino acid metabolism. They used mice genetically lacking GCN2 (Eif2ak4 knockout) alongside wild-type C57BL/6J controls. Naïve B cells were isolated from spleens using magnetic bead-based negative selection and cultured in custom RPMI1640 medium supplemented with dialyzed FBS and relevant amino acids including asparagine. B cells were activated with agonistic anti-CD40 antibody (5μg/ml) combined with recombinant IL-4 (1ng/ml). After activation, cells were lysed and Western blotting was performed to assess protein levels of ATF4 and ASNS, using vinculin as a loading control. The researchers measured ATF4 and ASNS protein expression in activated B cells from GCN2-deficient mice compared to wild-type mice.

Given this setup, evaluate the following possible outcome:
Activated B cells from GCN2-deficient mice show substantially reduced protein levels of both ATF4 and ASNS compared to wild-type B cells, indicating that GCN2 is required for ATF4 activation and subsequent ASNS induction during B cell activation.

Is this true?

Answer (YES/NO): YES